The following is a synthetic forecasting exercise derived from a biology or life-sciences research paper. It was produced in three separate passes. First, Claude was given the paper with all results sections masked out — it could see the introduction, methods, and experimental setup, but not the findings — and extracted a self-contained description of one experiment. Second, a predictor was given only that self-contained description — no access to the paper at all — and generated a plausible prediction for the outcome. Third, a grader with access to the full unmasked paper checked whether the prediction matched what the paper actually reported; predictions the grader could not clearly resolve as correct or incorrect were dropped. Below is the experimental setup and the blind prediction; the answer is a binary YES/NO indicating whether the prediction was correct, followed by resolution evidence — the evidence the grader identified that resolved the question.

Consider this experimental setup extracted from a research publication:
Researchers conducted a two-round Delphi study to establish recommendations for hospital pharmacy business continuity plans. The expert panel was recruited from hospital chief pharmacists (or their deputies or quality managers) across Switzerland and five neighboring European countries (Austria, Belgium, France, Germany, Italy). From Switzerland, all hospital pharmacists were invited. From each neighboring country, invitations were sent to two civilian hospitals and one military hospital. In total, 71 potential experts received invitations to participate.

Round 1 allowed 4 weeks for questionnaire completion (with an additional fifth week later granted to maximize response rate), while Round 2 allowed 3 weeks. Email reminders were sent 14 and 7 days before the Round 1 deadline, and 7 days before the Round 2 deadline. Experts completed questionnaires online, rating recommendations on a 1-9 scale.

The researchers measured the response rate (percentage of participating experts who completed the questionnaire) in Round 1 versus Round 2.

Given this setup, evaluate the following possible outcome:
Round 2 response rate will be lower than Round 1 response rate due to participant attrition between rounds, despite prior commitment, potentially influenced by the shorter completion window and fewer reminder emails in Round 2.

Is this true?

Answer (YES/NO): NO